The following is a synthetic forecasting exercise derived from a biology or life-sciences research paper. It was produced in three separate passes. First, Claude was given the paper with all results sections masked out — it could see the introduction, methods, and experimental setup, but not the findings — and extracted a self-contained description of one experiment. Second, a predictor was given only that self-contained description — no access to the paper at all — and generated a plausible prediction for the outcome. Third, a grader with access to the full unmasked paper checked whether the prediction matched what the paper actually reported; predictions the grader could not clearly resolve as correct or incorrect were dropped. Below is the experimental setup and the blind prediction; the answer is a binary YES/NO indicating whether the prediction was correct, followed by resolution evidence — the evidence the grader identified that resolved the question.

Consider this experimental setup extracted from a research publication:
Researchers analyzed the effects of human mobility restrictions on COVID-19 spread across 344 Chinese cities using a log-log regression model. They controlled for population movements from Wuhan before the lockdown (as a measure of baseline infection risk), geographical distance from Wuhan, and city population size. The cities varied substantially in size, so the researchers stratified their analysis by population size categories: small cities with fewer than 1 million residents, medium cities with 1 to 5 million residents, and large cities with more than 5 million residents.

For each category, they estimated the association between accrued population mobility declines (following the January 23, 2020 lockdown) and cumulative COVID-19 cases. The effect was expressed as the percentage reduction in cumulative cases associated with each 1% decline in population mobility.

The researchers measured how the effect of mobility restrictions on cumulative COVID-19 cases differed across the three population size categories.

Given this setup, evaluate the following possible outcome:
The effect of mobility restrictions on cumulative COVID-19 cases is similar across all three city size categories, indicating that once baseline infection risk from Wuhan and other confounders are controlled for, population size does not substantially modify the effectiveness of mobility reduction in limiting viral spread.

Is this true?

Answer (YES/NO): NO